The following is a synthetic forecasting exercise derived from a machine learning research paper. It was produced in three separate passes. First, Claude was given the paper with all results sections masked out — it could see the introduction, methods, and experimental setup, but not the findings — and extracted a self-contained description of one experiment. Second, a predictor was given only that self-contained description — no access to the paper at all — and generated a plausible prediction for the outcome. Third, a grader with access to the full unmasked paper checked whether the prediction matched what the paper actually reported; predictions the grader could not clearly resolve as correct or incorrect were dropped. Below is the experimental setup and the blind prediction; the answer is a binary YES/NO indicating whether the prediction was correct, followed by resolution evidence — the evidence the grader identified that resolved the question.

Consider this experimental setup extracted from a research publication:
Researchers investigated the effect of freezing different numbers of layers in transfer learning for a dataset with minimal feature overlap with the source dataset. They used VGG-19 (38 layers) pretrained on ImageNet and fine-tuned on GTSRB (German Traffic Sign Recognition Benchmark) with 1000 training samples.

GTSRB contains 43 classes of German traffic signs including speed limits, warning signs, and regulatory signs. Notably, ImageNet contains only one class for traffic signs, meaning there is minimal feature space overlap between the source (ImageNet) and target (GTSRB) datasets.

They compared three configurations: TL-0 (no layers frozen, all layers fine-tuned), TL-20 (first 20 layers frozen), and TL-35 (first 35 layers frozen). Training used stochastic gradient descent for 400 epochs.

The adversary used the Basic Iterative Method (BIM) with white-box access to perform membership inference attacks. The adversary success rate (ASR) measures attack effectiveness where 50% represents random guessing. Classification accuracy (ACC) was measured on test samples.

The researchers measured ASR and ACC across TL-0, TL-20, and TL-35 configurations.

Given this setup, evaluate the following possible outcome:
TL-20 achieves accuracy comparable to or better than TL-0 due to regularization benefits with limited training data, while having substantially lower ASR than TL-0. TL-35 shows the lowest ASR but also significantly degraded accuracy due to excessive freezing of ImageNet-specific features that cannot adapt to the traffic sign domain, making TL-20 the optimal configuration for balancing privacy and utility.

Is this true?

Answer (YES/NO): NO